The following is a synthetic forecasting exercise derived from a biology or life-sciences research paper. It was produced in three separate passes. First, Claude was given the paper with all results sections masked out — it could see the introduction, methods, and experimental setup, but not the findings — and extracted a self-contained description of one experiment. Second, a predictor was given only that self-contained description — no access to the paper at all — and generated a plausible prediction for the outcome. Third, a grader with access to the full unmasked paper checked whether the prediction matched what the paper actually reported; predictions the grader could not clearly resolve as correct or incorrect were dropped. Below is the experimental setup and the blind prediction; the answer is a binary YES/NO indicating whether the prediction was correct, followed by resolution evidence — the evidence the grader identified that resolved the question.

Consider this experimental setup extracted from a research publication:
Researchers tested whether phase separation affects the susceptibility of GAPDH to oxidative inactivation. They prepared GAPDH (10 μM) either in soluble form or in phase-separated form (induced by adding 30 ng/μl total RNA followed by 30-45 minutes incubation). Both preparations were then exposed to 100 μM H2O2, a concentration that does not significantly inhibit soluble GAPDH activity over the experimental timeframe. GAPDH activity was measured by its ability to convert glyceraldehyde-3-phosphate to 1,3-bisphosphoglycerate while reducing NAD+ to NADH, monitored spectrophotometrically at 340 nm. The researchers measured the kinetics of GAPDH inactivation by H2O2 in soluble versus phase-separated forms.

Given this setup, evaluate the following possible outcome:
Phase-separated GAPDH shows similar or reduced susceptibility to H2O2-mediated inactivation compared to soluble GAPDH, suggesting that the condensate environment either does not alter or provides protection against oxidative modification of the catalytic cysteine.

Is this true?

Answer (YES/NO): NO